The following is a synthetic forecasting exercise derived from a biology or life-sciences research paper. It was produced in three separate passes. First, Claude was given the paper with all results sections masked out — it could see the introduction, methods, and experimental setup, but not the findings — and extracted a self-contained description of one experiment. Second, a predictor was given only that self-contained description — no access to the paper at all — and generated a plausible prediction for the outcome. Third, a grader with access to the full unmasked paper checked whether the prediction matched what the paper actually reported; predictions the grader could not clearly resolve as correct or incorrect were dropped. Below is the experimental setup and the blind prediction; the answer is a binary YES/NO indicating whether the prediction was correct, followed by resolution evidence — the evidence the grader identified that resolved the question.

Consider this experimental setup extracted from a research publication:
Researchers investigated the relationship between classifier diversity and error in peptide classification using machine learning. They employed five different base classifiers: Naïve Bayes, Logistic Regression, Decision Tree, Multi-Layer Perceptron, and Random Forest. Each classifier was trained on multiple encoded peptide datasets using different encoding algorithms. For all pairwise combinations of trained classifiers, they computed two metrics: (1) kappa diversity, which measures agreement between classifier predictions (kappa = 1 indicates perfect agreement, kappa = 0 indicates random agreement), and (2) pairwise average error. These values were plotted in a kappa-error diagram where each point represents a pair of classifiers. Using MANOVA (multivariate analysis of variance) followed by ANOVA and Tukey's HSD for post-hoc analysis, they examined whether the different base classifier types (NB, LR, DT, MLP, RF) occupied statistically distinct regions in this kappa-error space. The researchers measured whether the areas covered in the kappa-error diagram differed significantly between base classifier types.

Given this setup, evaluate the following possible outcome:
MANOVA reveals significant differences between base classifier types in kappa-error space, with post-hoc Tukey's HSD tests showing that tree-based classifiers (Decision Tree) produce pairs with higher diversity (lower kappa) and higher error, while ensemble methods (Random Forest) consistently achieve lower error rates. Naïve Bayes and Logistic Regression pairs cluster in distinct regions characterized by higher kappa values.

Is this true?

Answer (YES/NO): NO